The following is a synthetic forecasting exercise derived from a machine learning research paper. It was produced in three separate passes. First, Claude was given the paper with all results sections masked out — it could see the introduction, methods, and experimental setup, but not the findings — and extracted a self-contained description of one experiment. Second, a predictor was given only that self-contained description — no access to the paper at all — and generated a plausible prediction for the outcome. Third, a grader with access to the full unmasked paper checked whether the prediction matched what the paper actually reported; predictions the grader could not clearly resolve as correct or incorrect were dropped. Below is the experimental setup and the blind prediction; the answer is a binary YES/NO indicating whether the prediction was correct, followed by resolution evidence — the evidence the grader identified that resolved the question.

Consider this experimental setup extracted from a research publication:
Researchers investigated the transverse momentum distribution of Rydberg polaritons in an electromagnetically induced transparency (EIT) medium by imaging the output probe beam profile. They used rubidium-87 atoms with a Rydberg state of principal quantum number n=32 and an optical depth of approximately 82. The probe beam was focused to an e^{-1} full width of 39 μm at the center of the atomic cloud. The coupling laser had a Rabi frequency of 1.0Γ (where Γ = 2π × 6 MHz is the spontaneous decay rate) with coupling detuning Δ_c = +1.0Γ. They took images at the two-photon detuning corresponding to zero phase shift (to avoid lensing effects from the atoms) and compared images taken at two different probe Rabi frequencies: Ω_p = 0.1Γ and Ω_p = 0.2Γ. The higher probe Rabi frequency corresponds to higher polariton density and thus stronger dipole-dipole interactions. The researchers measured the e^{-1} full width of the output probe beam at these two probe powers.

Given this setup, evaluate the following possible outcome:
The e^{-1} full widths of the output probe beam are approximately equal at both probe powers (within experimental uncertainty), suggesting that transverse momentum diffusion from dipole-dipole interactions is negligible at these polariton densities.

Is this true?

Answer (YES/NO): NO